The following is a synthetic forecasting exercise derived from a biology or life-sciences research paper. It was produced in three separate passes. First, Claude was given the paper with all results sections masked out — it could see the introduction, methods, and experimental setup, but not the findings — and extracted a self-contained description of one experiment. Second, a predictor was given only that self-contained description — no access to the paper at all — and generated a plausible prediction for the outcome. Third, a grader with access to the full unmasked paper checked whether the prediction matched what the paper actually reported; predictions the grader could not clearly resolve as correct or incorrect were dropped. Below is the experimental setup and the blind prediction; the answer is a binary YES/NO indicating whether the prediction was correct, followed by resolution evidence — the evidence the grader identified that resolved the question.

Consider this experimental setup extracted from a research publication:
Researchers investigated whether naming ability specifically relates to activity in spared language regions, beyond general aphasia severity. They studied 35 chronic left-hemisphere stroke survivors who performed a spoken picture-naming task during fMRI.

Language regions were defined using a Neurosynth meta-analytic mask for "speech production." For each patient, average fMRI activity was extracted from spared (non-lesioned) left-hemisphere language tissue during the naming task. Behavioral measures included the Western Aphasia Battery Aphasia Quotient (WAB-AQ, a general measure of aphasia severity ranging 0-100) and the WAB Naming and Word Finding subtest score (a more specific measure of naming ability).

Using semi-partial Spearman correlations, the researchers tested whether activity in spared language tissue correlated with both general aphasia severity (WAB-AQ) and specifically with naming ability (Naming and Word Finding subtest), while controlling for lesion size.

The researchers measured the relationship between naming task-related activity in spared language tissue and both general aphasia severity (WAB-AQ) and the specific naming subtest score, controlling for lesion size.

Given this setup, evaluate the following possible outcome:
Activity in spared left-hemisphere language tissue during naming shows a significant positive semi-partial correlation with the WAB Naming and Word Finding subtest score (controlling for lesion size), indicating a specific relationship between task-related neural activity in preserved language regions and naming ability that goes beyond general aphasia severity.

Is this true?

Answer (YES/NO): NO